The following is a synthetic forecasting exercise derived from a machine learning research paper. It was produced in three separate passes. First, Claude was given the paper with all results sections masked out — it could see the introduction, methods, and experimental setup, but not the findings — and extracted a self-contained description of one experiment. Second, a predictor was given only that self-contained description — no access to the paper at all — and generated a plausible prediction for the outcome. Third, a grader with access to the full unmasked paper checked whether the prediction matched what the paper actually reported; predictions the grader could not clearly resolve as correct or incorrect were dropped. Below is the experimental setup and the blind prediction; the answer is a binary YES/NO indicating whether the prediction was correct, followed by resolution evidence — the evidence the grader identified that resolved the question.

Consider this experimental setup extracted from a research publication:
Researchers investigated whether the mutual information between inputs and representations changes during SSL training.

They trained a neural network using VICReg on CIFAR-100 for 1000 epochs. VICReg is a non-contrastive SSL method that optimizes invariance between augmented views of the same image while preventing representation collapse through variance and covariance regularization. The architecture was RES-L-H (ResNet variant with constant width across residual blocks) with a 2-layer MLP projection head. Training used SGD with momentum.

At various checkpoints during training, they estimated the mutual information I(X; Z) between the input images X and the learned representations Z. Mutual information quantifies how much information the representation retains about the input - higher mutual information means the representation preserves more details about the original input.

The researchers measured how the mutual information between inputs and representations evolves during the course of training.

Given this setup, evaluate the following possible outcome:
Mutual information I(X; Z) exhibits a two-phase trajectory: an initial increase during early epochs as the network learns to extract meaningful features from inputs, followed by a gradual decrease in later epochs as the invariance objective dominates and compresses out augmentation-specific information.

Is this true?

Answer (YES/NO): NO